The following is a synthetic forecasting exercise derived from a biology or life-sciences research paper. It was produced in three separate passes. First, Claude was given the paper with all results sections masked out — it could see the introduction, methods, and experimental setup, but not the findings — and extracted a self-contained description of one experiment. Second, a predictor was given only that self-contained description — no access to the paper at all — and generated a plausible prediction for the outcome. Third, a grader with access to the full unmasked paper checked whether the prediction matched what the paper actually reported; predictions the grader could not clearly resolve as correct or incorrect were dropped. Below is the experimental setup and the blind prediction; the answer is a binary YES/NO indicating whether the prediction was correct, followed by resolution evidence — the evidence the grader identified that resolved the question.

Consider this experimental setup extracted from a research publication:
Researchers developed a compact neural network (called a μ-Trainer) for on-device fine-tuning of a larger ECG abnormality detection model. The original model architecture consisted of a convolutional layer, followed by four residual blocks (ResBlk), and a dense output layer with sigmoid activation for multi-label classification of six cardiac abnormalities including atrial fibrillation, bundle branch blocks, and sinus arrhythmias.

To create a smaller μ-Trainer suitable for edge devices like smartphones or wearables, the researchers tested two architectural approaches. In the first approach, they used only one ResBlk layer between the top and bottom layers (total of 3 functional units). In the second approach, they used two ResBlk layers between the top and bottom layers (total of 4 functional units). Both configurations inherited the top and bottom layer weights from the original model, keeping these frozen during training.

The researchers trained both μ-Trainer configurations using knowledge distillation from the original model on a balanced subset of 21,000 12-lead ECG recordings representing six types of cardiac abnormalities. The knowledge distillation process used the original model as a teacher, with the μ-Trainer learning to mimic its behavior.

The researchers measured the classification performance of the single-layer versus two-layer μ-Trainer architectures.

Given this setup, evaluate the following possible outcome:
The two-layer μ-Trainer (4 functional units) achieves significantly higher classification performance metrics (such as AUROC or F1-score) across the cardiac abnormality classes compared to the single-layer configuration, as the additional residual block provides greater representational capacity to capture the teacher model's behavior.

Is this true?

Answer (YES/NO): YES